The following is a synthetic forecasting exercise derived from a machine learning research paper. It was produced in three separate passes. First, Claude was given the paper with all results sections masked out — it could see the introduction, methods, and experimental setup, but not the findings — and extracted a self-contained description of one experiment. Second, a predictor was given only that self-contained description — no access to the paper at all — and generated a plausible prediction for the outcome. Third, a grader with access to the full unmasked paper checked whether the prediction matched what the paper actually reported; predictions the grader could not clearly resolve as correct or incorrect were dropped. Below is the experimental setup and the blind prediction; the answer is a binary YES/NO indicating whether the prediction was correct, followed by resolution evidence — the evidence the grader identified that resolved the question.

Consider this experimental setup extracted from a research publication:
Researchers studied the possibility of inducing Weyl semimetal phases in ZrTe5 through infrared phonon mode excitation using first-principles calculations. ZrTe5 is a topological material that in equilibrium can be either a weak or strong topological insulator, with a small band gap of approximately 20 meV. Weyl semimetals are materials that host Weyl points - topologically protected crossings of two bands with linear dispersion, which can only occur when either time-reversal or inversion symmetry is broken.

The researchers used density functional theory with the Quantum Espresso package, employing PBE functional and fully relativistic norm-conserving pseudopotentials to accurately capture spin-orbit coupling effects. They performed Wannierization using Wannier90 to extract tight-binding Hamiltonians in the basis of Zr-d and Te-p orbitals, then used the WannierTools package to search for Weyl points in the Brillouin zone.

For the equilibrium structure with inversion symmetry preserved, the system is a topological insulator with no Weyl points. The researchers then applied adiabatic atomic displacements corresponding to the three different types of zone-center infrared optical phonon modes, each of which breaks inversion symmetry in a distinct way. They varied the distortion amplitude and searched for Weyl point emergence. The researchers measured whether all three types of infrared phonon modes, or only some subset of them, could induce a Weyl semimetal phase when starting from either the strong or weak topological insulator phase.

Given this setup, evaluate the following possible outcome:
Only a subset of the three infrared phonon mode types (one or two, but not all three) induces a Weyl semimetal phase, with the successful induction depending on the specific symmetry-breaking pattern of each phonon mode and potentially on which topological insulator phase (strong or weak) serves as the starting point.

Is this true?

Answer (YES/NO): NO